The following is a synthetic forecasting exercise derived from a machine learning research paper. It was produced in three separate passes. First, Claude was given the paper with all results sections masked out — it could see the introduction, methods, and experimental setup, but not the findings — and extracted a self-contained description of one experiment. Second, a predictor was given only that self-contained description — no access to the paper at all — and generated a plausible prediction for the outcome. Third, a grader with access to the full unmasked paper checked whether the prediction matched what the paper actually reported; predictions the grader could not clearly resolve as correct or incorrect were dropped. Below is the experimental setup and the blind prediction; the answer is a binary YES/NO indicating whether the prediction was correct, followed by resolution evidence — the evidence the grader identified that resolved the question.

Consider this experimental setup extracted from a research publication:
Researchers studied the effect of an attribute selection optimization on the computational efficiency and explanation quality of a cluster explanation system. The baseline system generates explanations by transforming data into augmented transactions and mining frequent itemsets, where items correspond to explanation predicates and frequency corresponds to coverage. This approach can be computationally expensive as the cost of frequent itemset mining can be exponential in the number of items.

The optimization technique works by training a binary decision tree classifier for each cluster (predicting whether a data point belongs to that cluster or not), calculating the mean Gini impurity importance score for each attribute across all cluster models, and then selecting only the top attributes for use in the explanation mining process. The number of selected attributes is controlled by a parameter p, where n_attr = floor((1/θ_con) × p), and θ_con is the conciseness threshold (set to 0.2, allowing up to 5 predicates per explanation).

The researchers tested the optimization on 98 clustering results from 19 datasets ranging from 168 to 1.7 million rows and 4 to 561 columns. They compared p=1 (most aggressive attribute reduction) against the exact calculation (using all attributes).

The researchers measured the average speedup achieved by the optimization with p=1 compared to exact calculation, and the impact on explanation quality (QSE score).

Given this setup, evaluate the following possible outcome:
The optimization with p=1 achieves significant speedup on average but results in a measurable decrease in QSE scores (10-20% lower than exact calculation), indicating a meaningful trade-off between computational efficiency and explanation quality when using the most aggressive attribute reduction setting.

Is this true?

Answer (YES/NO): NO